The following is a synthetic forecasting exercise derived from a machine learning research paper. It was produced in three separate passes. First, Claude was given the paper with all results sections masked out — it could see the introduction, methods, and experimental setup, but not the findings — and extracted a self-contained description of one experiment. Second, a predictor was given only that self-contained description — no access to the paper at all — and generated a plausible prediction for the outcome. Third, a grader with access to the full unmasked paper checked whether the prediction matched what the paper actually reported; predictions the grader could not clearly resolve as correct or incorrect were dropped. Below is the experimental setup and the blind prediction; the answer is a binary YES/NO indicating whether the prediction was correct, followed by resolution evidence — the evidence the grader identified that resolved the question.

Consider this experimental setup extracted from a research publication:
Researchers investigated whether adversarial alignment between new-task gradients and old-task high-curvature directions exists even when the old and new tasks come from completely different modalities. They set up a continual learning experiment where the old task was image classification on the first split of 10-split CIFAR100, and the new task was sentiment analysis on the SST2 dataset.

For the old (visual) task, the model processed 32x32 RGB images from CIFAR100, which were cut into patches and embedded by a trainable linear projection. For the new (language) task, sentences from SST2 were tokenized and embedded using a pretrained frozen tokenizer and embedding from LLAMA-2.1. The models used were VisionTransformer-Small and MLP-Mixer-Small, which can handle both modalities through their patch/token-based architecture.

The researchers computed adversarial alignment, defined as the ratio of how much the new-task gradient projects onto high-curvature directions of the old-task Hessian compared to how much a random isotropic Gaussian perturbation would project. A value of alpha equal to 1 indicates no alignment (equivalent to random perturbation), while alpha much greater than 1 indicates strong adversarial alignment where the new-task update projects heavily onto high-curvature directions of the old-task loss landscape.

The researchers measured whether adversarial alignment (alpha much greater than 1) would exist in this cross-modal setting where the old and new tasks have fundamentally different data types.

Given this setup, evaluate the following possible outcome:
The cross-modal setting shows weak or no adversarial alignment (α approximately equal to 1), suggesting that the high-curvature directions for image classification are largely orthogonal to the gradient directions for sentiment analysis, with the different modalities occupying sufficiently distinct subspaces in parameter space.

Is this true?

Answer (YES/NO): NO